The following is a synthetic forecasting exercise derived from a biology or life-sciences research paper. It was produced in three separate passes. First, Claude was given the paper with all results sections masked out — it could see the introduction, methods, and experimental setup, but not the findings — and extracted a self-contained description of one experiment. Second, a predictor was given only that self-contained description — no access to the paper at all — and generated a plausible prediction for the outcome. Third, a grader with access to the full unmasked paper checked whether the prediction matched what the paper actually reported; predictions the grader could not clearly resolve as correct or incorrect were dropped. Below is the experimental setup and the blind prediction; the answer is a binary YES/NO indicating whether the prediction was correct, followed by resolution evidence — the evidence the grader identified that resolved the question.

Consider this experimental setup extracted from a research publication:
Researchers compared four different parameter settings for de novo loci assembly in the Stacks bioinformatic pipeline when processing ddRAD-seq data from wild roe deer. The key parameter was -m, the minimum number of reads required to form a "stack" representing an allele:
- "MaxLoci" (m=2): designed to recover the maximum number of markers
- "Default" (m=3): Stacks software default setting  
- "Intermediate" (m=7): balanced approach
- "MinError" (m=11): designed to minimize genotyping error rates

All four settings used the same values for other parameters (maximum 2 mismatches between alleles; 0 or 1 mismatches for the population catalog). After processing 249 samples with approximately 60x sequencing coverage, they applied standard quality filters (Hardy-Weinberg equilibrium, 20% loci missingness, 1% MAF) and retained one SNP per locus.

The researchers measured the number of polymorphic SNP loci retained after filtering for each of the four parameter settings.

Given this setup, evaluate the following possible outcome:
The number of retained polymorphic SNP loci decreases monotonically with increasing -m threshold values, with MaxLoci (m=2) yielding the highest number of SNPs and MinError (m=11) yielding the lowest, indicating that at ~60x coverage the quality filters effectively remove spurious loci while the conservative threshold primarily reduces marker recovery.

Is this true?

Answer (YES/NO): YES